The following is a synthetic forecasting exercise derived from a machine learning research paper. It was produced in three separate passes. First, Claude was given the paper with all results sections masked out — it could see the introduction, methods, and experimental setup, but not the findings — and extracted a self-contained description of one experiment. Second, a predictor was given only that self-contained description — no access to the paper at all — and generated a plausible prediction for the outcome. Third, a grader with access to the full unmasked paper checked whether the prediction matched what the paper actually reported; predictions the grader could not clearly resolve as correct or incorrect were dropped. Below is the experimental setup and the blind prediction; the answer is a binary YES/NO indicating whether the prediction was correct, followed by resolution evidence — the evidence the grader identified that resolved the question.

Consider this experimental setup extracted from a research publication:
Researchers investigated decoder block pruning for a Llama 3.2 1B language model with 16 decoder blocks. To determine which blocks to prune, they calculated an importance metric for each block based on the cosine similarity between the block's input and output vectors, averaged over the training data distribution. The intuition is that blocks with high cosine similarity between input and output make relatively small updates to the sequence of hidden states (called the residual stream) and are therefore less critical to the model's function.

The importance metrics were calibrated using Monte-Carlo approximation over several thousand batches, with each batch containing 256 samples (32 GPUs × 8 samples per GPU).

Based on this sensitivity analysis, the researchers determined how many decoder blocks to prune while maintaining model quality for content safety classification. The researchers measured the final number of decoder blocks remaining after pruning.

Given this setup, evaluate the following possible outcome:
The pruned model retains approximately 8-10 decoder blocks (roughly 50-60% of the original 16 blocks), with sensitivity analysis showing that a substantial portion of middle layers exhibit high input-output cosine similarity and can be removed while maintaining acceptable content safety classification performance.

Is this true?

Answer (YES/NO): NO